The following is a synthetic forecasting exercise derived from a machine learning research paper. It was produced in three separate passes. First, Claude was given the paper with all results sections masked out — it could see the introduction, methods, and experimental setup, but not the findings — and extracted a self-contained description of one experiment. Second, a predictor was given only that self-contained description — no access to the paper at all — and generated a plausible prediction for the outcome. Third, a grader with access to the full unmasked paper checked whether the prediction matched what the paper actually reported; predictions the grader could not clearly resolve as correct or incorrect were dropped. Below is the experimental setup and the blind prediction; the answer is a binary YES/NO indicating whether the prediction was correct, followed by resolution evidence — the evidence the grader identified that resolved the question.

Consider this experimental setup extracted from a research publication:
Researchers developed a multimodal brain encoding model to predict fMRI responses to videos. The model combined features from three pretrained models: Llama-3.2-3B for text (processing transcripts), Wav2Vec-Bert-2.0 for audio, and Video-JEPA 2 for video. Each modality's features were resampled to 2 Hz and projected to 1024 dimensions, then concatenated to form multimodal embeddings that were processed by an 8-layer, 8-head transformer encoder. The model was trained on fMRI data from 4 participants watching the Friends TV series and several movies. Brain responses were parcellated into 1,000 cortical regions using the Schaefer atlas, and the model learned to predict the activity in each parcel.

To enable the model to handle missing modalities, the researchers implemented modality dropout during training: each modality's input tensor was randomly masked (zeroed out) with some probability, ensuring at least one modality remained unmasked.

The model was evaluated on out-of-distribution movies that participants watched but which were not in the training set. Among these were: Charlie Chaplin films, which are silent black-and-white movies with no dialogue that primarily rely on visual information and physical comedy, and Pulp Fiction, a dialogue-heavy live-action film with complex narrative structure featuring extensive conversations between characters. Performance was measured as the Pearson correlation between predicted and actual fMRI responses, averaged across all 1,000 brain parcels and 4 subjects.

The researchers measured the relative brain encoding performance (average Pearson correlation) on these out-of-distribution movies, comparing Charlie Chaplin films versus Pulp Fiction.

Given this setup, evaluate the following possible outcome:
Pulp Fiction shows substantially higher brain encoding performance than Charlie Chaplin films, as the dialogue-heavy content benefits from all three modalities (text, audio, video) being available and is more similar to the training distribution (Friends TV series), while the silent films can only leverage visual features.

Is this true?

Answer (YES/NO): YES